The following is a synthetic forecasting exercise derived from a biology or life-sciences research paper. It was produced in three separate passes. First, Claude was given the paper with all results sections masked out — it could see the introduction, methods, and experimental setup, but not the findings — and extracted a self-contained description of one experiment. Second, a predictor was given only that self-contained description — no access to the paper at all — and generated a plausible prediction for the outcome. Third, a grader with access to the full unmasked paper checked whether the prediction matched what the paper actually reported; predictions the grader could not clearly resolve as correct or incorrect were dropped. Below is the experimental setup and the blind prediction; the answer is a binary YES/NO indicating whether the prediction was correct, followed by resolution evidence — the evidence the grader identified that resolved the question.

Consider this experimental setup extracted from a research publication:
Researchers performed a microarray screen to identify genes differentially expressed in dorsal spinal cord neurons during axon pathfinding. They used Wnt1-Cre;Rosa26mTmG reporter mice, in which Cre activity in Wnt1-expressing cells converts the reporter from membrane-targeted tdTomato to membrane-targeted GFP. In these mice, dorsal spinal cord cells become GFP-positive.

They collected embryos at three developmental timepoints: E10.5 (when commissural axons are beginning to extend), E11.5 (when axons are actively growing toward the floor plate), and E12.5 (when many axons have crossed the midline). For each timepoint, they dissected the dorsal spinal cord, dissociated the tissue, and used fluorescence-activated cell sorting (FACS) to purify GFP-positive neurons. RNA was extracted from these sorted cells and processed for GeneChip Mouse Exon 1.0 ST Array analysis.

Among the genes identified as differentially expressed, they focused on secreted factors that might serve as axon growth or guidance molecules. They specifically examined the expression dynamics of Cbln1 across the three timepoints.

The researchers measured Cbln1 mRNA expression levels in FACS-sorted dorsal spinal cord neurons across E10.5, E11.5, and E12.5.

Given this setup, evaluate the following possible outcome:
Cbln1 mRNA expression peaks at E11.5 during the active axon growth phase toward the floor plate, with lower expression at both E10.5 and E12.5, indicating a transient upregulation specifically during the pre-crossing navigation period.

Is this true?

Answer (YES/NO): NO